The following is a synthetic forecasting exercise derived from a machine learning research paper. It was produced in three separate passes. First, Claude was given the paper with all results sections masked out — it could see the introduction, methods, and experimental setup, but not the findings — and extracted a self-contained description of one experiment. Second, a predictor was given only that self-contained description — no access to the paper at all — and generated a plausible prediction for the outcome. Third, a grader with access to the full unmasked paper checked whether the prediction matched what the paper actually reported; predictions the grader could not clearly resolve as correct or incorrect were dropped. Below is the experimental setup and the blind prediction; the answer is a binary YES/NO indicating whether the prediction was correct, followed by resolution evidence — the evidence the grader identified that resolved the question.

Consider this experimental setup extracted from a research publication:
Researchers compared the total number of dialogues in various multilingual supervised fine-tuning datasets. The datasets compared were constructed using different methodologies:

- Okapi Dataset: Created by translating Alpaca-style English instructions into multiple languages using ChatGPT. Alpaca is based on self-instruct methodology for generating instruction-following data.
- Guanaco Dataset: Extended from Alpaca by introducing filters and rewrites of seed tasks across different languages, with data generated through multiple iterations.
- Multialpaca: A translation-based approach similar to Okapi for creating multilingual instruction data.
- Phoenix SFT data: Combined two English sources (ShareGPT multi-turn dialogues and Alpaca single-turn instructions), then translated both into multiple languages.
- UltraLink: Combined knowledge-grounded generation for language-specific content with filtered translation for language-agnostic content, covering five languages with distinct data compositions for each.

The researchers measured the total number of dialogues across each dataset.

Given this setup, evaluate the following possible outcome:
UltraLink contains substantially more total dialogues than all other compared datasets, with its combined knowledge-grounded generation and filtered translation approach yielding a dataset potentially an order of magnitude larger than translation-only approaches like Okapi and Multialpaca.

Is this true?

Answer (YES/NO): NO